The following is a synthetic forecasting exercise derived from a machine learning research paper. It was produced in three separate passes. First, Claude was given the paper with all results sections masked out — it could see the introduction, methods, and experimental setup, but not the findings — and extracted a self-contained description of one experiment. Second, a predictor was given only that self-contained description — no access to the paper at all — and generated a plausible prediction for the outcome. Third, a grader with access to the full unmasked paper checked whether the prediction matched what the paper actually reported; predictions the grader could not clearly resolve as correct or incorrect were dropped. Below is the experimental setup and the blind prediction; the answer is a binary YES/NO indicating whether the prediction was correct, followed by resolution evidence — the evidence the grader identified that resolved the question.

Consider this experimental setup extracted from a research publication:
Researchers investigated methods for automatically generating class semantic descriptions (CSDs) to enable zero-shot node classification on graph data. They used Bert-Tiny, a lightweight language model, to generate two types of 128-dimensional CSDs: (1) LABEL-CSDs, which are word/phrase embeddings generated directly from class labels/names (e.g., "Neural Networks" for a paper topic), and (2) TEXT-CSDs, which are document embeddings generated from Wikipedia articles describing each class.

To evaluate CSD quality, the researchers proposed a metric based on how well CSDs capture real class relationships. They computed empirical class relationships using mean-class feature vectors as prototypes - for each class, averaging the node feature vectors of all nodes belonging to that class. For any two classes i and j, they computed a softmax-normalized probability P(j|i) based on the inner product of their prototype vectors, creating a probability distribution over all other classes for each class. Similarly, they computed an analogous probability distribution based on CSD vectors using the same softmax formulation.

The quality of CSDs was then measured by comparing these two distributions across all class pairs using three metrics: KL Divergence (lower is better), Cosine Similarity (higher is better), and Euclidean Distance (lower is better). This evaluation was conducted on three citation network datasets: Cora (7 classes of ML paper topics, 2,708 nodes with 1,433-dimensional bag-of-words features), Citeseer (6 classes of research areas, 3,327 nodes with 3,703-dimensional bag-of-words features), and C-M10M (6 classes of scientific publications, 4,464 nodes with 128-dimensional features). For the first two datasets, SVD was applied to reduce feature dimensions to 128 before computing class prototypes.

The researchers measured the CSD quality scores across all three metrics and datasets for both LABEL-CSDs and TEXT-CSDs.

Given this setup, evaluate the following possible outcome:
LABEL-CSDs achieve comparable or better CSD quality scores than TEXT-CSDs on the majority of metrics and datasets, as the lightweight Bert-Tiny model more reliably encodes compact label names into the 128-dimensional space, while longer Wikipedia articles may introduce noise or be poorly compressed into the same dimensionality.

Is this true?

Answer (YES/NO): NO